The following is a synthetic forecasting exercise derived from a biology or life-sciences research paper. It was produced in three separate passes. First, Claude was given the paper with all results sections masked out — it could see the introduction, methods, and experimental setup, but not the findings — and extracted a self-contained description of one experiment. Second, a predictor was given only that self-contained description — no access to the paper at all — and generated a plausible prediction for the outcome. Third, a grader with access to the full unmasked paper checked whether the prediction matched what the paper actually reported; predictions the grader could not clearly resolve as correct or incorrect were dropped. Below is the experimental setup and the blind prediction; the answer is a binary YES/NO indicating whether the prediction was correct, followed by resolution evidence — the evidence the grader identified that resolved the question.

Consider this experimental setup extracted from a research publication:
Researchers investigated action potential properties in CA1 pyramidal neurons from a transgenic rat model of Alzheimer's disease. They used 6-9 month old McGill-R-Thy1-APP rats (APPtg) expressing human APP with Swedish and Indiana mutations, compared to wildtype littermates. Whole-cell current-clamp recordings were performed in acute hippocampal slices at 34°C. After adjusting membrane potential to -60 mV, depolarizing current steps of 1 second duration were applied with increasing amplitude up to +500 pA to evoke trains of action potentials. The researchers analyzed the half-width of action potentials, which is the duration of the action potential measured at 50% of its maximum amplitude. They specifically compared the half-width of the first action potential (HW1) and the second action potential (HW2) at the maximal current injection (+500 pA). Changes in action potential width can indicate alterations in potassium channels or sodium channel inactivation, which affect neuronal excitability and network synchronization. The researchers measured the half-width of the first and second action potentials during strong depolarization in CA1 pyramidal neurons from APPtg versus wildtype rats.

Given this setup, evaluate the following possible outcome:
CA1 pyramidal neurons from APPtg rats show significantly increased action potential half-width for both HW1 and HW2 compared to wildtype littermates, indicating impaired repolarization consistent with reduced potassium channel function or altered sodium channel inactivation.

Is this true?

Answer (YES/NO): NO